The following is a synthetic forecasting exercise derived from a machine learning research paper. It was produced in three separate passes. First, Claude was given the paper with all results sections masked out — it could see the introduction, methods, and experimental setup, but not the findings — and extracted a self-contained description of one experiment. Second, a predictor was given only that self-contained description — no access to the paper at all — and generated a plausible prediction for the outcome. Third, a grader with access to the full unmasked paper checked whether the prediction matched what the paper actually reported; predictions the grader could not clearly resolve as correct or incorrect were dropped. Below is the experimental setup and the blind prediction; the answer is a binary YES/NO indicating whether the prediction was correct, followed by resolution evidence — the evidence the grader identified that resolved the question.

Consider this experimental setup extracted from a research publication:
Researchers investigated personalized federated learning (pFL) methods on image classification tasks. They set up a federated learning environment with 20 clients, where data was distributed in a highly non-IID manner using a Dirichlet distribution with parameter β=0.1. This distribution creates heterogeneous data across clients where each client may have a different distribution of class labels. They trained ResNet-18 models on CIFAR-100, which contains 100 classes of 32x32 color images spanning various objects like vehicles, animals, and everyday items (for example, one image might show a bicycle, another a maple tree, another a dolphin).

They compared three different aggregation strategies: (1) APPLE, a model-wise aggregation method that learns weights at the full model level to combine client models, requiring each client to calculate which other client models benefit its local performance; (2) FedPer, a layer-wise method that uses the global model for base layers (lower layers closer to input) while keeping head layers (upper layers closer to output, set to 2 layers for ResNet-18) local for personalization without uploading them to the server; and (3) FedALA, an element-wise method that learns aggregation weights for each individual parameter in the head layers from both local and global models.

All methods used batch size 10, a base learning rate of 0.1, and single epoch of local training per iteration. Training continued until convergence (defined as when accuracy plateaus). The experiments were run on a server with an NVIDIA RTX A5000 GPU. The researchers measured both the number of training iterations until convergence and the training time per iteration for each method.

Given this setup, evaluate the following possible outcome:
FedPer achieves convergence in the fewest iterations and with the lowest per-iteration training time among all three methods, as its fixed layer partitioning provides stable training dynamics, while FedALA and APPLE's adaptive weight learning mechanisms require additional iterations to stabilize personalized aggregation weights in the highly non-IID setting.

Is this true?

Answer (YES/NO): NO